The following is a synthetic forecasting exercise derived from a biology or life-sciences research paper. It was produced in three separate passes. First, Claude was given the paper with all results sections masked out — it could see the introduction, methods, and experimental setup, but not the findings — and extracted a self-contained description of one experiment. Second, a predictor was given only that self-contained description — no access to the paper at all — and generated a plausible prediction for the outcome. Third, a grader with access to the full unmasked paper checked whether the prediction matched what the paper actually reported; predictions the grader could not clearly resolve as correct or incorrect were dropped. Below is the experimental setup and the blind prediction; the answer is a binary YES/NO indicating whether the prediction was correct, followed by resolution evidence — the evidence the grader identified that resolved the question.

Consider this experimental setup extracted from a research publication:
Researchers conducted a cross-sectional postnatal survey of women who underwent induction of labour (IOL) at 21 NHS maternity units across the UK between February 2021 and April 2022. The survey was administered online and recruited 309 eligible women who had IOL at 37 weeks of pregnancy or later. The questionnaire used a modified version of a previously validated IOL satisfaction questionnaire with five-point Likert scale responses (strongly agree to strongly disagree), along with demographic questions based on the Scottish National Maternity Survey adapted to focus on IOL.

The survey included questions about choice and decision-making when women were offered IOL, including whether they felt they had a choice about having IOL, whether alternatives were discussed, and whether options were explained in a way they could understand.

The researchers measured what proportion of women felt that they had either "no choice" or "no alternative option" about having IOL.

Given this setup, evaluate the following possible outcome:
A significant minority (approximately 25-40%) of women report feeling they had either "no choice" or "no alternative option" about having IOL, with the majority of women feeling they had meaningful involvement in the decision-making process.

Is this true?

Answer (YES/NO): NO